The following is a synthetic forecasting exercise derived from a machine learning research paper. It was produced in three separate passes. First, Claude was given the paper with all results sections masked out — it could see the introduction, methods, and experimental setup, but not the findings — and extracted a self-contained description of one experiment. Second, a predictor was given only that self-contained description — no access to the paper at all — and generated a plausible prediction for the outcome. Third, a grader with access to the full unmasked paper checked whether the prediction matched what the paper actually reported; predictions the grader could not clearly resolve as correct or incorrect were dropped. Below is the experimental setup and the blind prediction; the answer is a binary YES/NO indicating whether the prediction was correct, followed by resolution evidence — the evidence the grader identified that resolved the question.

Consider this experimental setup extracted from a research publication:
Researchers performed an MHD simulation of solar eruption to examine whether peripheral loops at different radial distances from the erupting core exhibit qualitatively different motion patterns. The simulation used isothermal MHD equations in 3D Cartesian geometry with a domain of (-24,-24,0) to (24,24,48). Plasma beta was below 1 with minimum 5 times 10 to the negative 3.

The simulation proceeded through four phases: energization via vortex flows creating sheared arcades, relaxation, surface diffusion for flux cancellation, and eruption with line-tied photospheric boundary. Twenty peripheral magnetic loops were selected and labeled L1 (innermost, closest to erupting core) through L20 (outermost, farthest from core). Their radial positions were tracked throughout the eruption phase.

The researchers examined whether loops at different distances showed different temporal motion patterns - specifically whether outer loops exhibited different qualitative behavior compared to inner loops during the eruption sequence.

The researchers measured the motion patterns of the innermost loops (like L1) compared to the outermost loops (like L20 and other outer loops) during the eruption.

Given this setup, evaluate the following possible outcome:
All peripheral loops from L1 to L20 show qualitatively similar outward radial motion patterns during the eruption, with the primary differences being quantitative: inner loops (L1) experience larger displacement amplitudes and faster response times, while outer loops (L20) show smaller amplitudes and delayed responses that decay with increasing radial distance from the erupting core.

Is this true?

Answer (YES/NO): NO